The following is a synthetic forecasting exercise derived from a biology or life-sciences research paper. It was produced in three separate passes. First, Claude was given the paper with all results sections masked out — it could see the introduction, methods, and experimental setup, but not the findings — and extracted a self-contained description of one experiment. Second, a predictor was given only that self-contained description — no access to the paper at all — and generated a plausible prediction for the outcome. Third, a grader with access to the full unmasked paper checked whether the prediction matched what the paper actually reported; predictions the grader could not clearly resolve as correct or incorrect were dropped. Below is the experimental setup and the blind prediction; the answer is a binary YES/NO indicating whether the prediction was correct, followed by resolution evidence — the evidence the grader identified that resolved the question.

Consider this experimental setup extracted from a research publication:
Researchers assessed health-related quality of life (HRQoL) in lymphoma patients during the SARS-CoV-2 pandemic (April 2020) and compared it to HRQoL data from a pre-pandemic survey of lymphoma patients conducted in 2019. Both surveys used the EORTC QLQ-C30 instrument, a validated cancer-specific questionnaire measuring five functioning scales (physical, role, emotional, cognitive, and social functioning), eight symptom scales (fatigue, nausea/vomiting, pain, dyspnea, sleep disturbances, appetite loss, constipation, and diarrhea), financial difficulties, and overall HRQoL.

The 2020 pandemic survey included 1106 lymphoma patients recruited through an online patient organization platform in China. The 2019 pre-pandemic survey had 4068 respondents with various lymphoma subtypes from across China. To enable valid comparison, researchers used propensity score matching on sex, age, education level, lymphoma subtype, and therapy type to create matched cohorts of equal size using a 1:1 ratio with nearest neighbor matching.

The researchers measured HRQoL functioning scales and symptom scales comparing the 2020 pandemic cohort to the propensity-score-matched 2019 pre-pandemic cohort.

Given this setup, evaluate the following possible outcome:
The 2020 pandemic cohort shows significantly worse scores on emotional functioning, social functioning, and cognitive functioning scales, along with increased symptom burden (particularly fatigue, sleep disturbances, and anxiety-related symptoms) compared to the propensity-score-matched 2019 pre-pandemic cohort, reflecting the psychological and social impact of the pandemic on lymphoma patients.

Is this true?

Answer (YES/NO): NO